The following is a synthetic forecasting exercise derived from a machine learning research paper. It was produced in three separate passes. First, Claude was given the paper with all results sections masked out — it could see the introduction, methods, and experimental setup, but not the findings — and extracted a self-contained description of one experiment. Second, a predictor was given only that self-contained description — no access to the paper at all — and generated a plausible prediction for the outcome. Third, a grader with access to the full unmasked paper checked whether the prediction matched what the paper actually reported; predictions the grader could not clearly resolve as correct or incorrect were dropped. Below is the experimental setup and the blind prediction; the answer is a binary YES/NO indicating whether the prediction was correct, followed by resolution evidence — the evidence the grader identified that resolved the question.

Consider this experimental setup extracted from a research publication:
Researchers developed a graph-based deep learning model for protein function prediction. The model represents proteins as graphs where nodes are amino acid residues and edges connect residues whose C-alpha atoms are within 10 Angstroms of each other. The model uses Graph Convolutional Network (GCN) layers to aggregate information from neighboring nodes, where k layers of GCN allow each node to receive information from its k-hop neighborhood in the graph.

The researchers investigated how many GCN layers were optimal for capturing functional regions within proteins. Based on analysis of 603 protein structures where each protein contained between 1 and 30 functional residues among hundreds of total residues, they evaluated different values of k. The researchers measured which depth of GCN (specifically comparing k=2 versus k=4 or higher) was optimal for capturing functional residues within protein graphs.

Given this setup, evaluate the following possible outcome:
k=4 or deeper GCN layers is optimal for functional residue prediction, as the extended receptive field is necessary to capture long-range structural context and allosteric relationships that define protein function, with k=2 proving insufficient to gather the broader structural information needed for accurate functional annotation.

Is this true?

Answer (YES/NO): NO